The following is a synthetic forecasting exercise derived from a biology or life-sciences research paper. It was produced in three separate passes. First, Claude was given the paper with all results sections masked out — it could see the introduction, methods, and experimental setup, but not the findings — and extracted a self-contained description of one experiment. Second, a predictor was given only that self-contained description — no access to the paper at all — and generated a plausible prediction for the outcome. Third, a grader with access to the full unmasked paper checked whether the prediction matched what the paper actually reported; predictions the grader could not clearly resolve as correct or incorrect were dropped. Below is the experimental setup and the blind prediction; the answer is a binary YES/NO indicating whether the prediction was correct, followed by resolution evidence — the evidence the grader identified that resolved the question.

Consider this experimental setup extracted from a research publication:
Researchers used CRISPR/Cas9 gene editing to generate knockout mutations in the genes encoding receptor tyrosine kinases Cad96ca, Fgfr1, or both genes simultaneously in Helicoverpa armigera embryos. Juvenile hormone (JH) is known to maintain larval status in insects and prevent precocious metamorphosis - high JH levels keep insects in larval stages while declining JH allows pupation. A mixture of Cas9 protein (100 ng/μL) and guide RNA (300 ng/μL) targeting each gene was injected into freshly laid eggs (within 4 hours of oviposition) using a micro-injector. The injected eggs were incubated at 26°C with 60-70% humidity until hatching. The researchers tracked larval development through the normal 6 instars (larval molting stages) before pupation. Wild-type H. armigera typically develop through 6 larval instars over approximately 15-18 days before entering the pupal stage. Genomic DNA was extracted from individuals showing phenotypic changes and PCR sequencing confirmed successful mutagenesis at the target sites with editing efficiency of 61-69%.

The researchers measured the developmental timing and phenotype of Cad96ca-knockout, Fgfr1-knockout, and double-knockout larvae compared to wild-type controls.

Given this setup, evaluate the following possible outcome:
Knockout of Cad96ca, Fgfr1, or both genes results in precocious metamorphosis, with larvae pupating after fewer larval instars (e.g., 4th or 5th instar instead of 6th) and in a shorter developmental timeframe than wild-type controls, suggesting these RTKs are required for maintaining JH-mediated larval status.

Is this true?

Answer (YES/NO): NO